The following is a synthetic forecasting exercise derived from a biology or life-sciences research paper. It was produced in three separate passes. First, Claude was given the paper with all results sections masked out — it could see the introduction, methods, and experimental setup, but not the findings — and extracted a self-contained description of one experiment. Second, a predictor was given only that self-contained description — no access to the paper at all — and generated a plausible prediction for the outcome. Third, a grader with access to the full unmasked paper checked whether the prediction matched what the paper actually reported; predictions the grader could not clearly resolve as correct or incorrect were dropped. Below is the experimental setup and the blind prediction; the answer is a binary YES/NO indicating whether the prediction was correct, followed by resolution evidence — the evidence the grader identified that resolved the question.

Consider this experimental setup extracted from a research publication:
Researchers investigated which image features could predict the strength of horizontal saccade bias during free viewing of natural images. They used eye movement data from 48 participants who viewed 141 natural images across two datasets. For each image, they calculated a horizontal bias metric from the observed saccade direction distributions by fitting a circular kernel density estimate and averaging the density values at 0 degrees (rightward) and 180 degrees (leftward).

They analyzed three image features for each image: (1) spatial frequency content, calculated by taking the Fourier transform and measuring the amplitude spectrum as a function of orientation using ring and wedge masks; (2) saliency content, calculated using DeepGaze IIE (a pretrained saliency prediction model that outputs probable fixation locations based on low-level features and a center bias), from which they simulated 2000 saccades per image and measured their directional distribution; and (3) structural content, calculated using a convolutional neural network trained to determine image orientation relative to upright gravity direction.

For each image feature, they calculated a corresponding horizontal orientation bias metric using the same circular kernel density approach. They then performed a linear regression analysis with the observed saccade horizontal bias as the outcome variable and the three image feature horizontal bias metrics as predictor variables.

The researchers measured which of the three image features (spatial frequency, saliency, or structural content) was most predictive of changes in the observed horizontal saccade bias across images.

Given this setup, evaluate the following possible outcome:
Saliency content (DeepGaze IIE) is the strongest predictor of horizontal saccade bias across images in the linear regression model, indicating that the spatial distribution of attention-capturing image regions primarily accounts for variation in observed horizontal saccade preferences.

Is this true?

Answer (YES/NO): YES